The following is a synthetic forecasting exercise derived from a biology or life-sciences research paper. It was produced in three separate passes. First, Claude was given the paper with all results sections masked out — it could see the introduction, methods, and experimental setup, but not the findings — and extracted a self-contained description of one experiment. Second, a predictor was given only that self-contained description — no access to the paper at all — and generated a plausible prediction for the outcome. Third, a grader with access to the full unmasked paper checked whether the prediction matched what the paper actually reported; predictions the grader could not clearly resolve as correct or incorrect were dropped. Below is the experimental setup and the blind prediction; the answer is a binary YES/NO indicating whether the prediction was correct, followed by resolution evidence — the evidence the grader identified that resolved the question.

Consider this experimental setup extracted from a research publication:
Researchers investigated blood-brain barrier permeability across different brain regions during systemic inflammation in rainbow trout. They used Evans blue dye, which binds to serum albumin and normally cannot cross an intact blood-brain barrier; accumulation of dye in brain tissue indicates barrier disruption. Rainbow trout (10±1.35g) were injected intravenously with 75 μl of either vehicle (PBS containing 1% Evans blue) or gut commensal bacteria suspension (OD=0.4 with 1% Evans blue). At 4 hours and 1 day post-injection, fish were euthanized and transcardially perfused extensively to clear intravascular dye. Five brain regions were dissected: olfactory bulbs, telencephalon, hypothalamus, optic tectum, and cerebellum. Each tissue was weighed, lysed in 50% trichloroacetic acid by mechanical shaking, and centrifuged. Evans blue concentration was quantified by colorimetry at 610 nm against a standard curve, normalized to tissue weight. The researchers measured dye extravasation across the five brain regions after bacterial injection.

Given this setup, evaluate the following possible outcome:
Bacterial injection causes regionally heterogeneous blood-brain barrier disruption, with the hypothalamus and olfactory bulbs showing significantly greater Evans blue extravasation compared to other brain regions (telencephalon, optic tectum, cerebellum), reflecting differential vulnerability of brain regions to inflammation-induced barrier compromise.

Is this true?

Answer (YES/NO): NO